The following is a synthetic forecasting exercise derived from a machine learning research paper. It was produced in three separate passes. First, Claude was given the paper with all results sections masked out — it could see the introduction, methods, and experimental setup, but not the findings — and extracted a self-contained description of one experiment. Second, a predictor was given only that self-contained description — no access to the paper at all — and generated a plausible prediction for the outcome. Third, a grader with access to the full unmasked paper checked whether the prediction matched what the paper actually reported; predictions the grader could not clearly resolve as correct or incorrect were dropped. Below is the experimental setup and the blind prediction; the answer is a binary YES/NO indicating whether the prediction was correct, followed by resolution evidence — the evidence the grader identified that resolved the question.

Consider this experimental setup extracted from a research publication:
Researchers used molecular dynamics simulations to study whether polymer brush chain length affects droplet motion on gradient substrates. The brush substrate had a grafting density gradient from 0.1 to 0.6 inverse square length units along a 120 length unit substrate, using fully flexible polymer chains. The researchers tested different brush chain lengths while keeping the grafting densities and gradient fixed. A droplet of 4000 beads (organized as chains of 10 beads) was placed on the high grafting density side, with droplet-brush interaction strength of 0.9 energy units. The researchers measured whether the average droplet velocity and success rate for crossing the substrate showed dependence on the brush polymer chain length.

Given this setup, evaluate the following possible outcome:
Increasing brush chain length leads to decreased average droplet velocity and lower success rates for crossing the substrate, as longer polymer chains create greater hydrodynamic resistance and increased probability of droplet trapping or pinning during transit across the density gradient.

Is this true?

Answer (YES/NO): NO